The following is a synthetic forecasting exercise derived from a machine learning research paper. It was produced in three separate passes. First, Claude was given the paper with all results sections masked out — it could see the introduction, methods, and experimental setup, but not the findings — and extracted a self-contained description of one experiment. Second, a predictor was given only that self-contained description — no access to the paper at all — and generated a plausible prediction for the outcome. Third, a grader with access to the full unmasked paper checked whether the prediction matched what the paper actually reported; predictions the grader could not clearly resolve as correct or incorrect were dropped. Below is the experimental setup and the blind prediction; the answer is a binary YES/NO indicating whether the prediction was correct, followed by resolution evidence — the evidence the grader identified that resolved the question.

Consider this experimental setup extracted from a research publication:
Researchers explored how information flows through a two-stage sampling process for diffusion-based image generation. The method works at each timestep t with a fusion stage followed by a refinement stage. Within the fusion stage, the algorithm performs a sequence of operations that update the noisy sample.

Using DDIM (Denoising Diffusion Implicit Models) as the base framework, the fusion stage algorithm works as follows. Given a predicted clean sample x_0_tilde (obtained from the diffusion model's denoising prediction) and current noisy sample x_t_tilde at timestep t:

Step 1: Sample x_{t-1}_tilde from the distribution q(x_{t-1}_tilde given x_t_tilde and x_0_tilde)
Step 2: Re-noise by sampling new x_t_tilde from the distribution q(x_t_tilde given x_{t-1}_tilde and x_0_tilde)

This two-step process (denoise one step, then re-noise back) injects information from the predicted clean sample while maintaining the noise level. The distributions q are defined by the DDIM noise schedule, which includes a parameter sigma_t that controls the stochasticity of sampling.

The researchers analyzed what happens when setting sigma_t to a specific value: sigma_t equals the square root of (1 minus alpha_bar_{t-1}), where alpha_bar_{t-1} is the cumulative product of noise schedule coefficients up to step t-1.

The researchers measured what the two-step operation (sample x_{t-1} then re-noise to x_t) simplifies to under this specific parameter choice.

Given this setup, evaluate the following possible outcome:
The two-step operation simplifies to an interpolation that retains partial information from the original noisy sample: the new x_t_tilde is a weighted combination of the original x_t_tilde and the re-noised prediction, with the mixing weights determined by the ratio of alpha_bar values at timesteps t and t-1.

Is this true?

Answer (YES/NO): NO